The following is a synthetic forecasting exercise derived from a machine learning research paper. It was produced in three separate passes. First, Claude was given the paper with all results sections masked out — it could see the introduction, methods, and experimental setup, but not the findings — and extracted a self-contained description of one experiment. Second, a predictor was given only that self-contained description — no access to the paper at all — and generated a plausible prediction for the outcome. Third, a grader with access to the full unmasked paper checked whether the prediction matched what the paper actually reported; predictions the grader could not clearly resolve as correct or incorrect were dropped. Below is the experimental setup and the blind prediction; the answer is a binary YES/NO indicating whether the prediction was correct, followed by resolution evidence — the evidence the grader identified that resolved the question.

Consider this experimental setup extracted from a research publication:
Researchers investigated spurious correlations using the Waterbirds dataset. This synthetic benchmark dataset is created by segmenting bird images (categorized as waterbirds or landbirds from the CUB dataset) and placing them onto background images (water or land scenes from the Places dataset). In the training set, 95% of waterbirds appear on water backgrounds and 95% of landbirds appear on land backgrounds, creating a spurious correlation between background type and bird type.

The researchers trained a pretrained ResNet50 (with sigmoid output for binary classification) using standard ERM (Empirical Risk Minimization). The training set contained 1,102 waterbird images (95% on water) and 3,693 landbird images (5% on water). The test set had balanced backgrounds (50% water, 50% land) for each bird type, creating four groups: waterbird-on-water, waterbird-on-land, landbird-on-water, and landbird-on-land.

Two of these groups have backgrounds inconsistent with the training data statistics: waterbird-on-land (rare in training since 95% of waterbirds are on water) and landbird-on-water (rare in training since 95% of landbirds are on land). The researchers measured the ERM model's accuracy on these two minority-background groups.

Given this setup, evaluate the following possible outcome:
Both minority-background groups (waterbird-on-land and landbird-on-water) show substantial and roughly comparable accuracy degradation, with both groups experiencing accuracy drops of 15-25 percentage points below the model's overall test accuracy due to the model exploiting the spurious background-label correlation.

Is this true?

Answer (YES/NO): NO